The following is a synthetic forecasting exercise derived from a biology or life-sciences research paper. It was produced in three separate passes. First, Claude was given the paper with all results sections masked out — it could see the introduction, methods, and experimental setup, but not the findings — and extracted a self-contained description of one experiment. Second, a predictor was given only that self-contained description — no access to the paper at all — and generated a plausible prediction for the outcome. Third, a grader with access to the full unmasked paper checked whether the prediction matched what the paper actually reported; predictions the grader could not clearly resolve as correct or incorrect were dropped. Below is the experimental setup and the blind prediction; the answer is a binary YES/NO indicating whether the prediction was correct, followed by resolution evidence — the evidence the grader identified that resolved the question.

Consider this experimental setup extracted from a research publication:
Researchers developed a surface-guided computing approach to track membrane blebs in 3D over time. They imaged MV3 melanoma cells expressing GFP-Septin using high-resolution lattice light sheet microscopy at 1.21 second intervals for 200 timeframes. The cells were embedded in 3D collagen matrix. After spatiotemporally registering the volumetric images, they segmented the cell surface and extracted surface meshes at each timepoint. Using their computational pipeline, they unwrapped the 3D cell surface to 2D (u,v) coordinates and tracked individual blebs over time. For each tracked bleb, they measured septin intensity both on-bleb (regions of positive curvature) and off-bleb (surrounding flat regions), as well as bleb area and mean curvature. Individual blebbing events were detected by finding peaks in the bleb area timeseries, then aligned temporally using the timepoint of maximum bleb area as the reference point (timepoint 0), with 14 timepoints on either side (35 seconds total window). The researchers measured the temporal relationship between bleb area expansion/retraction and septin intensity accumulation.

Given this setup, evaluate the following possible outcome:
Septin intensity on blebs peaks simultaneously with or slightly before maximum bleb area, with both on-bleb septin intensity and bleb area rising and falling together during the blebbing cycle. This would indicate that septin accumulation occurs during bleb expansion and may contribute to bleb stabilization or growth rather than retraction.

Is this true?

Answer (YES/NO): NO